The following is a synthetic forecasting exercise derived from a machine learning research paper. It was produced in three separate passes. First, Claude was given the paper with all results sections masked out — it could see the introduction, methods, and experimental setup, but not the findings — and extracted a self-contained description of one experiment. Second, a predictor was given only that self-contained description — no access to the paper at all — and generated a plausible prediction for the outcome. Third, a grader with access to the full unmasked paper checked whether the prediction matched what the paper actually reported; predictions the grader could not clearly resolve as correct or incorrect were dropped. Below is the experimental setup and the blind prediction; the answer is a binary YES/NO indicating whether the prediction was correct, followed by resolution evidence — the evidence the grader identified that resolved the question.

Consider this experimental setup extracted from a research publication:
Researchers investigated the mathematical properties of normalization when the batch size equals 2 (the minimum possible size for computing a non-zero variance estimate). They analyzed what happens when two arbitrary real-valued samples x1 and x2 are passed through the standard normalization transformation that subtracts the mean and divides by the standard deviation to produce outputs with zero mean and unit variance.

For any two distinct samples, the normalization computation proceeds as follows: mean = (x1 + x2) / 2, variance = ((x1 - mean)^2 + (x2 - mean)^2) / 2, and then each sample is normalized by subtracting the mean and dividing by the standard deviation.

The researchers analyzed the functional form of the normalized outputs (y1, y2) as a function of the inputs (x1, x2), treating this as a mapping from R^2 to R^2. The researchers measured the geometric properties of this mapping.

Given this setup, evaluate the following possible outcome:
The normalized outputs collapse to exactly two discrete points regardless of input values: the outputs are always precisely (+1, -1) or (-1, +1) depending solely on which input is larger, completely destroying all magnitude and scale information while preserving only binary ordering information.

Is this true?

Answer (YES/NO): YES